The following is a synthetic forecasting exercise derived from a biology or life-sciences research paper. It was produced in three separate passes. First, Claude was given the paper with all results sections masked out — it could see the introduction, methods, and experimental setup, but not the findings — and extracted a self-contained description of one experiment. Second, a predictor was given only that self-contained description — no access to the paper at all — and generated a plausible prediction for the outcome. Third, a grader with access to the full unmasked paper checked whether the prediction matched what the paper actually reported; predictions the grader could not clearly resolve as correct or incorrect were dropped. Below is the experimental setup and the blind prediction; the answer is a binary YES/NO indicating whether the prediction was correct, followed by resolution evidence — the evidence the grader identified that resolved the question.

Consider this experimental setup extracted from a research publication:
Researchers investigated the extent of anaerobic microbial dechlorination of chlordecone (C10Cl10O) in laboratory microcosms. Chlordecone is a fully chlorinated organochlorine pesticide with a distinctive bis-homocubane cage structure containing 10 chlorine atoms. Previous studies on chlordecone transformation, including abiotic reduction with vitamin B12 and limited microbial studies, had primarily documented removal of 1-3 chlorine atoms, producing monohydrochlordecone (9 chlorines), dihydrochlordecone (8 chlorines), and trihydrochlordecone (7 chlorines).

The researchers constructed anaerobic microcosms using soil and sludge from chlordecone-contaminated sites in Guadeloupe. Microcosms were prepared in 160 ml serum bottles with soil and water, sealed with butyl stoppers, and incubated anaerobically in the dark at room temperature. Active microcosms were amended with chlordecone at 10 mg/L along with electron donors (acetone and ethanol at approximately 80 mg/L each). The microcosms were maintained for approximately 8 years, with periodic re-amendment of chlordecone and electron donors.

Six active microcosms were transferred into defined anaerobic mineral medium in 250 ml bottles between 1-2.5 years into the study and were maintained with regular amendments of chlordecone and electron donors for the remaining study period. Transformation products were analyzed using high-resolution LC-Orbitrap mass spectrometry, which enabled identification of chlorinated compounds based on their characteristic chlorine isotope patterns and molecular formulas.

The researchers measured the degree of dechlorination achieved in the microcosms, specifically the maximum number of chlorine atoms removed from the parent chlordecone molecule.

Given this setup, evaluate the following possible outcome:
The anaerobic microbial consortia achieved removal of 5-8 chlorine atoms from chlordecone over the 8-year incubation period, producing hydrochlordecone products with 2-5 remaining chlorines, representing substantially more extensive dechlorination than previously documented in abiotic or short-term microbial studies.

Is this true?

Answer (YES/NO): NO